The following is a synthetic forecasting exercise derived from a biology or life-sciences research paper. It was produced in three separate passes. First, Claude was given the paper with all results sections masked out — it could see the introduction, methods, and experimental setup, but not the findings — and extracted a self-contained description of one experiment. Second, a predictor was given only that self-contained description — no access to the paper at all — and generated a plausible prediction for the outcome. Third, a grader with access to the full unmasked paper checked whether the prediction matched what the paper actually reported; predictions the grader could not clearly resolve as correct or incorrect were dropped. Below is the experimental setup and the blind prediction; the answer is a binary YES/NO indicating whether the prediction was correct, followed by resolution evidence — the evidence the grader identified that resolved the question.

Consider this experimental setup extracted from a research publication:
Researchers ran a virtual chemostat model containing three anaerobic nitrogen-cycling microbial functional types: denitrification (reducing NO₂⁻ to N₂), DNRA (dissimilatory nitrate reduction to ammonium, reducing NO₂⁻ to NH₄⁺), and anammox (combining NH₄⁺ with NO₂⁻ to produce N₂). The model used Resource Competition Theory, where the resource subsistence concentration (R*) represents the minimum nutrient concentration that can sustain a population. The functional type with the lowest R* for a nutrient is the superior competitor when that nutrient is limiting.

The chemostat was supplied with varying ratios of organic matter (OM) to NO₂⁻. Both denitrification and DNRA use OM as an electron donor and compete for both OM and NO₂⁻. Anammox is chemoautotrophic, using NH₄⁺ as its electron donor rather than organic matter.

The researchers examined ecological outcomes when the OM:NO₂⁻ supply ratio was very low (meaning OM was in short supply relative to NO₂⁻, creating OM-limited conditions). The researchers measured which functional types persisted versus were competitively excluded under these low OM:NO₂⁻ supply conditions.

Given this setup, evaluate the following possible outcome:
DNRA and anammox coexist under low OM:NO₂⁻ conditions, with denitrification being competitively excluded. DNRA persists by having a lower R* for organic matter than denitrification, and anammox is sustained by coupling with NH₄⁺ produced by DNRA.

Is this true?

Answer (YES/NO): NO